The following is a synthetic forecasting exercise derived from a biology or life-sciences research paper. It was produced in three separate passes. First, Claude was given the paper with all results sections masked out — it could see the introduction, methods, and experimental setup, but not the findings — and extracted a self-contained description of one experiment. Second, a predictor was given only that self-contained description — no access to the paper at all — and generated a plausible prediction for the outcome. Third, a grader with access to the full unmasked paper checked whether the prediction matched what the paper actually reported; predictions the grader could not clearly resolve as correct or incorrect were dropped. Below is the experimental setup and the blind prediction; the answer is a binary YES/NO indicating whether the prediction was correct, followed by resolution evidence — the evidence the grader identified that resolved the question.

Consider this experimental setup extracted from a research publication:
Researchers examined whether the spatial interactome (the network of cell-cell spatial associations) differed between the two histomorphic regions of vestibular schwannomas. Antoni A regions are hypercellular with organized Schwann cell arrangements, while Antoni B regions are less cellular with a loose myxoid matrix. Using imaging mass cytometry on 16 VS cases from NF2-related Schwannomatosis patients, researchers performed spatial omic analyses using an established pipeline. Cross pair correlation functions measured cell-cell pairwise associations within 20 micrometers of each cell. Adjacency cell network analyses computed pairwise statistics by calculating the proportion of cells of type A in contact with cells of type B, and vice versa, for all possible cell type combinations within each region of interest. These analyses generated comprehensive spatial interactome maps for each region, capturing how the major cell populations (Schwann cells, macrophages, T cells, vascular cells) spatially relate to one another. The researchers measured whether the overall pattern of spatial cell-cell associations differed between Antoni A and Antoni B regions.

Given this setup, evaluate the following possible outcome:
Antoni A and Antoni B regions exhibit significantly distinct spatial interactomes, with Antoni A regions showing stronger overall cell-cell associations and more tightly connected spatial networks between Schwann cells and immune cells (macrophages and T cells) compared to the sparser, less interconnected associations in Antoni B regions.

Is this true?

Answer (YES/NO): YES